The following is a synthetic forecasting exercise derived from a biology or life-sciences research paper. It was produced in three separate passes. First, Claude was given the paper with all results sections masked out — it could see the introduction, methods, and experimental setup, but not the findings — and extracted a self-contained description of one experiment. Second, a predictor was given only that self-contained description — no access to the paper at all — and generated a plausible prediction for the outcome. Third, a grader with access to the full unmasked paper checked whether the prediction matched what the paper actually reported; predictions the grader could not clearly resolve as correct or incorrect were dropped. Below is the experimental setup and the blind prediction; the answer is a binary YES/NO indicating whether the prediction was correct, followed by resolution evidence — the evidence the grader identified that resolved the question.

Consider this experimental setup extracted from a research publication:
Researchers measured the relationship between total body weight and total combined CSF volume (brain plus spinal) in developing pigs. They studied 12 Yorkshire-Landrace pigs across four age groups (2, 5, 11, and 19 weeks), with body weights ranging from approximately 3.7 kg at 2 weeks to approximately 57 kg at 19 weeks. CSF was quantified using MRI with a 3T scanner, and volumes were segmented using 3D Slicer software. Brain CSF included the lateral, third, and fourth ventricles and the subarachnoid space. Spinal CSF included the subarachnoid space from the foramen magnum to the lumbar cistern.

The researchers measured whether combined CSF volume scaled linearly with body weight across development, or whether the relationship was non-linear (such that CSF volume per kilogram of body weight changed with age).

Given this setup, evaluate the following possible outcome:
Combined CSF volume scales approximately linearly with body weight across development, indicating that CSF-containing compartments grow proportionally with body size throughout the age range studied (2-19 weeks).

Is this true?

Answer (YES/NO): NO